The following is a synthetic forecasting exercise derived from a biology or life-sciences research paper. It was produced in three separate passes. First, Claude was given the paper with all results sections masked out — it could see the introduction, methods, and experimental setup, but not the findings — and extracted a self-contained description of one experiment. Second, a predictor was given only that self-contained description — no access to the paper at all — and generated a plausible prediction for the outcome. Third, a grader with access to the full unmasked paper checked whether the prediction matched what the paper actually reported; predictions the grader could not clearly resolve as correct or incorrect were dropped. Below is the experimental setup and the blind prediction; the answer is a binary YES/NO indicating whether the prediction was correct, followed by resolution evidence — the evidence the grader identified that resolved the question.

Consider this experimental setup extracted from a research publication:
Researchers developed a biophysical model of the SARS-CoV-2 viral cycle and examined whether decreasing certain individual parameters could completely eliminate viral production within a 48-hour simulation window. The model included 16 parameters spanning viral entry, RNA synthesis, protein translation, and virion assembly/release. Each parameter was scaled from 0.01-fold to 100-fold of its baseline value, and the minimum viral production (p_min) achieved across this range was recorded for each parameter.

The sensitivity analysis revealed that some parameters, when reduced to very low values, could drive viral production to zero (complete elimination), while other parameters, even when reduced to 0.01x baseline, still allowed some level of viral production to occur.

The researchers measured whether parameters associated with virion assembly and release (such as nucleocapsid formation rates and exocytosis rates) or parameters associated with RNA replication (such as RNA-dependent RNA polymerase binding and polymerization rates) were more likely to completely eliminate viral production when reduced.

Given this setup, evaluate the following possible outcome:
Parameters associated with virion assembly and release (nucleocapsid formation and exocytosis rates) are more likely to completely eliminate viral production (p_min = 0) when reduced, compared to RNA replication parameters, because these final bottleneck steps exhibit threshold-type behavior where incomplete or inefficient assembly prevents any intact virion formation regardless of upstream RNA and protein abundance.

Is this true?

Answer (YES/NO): NO